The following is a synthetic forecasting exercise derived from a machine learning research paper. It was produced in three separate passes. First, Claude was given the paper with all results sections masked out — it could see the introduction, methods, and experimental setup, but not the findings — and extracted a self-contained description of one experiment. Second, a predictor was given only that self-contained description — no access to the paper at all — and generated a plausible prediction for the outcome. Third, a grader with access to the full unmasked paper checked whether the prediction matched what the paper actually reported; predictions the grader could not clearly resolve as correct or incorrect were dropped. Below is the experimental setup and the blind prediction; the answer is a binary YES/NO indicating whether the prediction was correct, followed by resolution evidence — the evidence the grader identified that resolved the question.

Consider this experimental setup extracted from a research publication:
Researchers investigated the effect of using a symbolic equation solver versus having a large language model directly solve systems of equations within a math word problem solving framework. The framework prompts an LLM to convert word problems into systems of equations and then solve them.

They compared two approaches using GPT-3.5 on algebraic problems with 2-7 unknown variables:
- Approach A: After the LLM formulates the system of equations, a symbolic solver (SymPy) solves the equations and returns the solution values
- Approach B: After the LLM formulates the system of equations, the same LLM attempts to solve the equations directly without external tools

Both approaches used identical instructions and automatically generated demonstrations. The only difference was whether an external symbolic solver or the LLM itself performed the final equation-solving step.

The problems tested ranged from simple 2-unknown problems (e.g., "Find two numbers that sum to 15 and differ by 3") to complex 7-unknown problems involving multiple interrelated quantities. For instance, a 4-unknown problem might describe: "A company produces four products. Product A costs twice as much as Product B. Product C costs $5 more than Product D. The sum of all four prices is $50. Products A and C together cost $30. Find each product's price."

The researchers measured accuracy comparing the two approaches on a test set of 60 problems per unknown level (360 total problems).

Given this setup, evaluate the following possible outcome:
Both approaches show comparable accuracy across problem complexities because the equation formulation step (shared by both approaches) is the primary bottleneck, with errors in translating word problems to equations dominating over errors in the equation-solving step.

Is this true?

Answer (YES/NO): NO